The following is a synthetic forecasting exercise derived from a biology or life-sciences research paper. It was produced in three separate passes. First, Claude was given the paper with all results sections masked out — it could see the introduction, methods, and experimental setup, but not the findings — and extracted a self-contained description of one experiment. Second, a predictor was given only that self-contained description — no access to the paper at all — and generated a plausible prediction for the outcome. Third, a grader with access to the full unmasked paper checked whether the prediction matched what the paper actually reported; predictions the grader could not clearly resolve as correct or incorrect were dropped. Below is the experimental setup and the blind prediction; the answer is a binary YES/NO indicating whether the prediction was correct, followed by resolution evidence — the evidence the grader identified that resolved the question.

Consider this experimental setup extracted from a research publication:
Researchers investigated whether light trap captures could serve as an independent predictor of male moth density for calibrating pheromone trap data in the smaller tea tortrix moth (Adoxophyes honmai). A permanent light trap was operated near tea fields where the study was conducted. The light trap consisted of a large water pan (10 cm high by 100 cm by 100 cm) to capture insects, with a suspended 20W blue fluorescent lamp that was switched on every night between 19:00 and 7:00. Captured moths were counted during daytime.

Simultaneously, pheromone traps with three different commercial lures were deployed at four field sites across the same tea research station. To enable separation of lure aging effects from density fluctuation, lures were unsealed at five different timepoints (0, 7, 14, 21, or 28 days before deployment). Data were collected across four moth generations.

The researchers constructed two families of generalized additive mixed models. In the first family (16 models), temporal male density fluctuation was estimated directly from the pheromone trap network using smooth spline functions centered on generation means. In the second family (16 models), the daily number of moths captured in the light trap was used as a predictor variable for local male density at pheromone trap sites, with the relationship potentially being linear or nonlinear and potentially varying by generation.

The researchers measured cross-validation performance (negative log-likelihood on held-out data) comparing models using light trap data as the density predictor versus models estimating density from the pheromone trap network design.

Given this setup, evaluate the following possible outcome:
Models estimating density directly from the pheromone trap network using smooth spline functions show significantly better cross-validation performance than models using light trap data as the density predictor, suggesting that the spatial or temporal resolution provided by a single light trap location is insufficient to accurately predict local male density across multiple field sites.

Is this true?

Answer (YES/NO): YES